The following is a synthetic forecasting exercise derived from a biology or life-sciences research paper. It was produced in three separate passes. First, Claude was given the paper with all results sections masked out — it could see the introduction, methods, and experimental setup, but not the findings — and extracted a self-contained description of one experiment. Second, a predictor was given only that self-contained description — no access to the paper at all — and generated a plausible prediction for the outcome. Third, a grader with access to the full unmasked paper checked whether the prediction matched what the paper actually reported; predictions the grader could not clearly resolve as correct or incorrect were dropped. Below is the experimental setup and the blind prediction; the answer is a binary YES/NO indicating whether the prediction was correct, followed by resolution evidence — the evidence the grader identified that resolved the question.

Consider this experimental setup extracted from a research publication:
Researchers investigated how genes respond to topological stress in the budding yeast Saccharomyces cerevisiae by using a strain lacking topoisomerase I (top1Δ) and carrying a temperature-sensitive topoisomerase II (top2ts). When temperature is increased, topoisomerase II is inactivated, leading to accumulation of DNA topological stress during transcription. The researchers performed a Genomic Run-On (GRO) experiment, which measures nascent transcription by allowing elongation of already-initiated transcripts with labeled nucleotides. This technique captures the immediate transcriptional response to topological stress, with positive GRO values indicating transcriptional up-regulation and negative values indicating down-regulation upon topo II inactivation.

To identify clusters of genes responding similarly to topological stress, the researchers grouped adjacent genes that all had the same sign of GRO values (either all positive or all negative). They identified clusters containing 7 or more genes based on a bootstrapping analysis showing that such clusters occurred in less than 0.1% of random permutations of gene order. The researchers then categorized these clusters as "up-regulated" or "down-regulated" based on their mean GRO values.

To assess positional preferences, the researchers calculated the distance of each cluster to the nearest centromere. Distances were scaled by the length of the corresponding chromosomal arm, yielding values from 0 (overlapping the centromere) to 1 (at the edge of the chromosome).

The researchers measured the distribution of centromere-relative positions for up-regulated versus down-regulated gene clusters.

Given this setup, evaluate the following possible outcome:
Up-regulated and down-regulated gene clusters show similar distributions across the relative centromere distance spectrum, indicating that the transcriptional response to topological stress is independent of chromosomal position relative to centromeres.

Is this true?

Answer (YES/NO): NO